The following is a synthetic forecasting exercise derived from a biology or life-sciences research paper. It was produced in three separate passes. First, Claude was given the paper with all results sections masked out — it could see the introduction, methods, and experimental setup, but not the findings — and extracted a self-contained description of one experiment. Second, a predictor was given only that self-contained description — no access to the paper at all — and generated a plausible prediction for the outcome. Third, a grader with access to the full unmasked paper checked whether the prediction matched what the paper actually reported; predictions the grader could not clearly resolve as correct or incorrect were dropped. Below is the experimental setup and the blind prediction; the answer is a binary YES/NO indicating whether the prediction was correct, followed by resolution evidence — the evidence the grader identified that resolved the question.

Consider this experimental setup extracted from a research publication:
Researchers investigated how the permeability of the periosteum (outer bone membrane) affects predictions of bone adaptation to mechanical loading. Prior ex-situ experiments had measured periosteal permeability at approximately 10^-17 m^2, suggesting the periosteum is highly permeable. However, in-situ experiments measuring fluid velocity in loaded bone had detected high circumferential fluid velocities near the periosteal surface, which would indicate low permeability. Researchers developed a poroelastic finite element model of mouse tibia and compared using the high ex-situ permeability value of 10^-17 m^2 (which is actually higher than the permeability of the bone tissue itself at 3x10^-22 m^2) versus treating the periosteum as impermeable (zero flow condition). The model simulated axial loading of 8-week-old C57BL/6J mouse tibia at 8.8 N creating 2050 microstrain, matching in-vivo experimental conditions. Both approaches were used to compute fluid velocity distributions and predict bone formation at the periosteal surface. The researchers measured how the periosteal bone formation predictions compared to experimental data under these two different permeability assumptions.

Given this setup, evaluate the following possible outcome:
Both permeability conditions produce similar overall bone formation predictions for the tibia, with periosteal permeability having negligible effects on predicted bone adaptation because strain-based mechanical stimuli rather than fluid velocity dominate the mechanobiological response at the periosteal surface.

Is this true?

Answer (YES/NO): NO